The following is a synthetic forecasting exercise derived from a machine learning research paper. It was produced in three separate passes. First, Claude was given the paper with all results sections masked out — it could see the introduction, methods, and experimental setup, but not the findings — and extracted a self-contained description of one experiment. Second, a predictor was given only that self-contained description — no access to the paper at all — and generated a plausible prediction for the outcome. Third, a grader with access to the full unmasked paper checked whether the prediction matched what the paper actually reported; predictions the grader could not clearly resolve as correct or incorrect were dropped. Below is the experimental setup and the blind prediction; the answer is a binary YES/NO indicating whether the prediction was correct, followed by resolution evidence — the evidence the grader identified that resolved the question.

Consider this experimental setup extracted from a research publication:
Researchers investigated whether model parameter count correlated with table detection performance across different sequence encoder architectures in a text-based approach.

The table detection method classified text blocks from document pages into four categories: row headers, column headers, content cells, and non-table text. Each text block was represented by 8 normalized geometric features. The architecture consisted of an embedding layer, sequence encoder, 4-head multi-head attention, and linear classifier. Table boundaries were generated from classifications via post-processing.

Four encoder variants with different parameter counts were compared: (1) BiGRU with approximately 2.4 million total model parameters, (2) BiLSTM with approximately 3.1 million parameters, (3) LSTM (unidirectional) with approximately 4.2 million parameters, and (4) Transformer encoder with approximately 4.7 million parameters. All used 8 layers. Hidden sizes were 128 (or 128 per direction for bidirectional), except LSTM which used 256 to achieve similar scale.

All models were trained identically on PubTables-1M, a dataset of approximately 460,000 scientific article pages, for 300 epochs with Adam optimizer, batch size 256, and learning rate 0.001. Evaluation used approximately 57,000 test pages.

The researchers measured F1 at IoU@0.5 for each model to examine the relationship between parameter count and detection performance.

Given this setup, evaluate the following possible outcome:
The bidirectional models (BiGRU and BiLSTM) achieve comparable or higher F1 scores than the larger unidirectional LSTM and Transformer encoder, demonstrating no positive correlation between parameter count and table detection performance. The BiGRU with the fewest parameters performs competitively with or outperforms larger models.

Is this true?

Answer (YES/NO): YES